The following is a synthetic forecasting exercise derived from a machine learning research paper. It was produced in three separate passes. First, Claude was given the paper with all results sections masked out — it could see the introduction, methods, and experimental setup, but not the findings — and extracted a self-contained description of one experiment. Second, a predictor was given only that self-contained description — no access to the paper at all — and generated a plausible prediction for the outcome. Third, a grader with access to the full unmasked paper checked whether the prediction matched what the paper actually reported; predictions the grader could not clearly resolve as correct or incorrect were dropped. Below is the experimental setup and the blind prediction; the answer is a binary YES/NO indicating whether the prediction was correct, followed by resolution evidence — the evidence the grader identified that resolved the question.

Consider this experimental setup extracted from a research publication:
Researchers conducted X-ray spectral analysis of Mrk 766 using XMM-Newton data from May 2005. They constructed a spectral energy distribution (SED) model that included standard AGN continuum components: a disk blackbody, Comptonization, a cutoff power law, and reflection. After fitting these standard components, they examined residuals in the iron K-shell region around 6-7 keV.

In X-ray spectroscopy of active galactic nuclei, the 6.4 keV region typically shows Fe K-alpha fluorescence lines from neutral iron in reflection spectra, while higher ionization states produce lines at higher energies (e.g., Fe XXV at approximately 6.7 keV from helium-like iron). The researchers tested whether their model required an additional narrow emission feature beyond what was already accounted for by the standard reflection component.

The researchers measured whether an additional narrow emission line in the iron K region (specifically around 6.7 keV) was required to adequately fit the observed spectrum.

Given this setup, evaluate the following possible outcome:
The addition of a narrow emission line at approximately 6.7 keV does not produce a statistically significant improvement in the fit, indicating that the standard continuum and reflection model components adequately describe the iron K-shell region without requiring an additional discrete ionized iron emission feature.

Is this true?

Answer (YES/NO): NO